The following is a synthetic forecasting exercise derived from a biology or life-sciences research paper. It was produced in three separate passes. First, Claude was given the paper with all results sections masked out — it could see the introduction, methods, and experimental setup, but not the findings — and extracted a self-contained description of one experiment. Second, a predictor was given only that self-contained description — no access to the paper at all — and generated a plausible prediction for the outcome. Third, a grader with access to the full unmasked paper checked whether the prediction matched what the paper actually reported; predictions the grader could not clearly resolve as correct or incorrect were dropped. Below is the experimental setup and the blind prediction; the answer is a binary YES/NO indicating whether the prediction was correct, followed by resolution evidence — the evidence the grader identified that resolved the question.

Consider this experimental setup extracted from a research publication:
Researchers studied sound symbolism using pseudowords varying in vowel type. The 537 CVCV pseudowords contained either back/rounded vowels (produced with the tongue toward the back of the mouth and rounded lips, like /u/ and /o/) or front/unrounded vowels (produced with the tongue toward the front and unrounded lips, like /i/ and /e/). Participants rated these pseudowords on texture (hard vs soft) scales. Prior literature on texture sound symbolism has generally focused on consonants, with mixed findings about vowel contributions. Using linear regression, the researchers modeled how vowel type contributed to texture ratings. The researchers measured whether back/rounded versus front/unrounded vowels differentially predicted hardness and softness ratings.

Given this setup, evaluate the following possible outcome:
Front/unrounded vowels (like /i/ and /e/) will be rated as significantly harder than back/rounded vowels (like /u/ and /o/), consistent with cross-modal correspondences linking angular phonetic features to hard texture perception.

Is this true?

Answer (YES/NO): NO